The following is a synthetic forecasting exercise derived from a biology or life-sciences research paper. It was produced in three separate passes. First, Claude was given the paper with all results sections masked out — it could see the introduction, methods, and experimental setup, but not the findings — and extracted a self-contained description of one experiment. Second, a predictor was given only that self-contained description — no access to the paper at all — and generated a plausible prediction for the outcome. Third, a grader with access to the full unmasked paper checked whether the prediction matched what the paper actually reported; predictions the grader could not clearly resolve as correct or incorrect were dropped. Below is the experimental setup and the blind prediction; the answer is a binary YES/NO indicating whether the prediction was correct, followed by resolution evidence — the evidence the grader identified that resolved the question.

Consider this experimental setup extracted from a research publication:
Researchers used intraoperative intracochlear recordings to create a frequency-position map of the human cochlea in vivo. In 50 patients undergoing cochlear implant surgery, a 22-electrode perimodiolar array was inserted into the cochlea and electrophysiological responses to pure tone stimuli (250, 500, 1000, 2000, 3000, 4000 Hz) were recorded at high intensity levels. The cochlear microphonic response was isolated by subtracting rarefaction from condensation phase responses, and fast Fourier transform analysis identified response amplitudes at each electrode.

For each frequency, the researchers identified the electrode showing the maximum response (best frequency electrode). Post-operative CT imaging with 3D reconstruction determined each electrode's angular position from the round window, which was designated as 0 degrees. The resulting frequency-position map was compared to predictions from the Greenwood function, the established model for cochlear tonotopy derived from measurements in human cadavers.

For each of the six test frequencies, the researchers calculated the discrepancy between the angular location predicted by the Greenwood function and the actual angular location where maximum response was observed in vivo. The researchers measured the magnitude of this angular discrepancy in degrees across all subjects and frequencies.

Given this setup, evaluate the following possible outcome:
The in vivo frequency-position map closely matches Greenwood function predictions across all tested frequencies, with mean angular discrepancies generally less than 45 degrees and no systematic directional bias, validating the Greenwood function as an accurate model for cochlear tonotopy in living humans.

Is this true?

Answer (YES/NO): NO